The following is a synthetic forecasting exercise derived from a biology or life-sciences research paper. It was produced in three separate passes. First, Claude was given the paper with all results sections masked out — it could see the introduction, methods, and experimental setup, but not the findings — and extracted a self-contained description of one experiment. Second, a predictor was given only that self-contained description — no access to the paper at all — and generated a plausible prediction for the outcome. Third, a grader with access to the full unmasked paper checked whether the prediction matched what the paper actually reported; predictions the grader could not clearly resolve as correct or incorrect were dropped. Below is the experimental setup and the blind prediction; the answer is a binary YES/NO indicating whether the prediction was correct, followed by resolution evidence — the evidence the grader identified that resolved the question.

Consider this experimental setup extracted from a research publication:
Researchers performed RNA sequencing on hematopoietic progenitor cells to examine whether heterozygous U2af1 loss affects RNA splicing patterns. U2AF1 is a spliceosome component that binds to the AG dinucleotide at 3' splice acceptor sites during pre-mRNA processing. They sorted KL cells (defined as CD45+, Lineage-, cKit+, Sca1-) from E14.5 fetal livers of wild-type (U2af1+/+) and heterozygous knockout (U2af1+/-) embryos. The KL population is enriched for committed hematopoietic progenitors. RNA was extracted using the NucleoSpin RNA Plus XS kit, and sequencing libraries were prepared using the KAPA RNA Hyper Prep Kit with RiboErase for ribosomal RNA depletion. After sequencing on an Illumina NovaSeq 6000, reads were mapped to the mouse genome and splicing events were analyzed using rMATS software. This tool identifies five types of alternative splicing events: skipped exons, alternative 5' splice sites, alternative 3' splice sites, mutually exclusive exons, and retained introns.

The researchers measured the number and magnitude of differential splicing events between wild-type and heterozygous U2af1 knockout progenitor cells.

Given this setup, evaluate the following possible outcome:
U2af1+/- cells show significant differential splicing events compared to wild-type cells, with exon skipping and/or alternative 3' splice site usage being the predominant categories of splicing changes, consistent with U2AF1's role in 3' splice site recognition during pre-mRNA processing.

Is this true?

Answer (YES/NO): NO